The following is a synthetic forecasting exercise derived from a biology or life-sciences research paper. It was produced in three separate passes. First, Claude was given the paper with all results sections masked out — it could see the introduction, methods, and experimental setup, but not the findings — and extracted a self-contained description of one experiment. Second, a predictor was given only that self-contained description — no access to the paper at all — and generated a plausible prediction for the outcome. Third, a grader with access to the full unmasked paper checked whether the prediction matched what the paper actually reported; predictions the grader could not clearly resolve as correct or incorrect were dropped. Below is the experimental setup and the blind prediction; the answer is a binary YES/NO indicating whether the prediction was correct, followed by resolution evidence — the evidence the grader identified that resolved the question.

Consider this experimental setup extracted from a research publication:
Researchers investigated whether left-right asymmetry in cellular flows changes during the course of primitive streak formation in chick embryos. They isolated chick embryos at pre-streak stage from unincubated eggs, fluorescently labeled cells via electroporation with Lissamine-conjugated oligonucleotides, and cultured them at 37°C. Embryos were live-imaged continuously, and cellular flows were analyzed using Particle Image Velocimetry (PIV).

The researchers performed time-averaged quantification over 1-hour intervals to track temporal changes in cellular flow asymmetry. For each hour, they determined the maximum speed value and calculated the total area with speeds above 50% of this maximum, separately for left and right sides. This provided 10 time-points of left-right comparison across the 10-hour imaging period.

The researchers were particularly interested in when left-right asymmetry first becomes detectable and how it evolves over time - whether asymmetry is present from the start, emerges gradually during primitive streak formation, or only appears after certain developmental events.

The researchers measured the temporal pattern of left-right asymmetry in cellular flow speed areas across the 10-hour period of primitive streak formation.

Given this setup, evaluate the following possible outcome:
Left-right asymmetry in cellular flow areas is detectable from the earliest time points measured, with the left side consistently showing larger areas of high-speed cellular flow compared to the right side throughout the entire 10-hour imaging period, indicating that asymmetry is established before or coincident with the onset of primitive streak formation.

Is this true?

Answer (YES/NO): NO